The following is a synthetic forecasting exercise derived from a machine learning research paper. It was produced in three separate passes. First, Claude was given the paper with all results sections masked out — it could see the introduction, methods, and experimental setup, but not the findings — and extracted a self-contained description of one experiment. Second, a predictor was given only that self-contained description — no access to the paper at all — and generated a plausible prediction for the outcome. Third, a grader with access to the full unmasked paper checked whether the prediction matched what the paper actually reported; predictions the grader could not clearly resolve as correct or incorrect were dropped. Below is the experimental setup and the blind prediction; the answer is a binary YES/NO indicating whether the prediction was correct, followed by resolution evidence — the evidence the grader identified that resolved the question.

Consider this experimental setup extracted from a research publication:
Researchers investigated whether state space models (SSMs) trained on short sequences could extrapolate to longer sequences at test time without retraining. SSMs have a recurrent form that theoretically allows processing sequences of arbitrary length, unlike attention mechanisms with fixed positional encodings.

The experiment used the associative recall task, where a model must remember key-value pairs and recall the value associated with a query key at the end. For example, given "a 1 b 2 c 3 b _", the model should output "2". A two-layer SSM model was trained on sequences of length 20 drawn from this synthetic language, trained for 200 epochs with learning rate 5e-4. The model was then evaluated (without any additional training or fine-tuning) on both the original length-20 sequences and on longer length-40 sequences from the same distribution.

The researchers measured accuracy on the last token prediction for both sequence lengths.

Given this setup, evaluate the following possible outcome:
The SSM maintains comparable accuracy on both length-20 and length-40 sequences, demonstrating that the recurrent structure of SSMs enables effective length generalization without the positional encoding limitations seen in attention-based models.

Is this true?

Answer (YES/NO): YES